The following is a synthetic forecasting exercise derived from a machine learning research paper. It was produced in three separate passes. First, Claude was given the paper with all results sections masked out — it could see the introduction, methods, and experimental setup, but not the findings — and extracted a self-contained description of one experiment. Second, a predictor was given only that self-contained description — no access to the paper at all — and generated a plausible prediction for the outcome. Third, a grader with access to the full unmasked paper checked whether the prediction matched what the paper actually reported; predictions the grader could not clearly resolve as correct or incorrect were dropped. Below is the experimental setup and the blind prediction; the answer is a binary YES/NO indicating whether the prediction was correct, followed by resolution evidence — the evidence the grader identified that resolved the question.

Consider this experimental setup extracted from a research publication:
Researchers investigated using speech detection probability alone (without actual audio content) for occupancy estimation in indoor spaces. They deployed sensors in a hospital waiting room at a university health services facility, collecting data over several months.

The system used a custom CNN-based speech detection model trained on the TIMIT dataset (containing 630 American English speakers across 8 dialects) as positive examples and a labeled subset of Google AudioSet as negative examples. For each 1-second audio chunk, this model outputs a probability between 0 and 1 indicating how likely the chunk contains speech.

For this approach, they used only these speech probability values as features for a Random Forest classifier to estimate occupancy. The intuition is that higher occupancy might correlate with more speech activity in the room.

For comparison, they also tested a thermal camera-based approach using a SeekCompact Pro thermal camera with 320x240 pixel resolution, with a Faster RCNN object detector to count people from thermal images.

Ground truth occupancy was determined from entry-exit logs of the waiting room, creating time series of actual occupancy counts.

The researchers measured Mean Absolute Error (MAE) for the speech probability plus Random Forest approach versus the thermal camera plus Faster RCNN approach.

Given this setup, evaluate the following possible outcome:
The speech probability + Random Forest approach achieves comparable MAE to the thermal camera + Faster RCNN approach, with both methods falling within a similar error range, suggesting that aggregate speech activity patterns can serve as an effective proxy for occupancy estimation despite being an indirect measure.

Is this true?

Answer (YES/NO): NO